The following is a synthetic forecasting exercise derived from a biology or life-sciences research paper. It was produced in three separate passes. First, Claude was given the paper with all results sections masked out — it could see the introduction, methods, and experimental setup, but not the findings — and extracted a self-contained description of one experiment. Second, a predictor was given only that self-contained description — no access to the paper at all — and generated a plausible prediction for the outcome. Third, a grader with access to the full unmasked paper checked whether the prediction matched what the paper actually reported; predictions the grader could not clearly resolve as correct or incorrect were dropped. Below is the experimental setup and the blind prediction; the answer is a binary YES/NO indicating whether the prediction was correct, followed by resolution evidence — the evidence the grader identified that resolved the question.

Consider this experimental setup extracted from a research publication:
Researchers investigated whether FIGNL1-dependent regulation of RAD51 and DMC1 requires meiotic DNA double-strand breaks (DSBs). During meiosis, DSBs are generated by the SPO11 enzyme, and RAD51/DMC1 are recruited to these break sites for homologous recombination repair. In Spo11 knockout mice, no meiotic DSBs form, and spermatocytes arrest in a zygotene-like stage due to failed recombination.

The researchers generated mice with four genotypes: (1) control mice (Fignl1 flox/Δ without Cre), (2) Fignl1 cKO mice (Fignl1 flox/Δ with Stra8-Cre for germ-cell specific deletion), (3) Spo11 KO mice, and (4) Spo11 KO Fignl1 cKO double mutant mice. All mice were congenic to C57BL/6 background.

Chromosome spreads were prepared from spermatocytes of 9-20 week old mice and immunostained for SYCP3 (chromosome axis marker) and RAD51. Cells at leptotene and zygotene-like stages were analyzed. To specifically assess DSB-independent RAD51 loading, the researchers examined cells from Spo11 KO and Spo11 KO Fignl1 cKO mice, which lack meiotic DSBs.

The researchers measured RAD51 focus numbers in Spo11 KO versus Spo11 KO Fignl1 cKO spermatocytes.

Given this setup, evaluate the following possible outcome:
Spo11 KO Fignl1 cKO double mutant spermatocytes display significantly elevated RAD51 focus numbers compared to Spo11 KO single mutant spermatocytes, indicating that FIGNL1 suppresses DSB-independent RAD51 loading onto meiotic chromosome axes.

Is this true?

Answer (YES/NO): YES